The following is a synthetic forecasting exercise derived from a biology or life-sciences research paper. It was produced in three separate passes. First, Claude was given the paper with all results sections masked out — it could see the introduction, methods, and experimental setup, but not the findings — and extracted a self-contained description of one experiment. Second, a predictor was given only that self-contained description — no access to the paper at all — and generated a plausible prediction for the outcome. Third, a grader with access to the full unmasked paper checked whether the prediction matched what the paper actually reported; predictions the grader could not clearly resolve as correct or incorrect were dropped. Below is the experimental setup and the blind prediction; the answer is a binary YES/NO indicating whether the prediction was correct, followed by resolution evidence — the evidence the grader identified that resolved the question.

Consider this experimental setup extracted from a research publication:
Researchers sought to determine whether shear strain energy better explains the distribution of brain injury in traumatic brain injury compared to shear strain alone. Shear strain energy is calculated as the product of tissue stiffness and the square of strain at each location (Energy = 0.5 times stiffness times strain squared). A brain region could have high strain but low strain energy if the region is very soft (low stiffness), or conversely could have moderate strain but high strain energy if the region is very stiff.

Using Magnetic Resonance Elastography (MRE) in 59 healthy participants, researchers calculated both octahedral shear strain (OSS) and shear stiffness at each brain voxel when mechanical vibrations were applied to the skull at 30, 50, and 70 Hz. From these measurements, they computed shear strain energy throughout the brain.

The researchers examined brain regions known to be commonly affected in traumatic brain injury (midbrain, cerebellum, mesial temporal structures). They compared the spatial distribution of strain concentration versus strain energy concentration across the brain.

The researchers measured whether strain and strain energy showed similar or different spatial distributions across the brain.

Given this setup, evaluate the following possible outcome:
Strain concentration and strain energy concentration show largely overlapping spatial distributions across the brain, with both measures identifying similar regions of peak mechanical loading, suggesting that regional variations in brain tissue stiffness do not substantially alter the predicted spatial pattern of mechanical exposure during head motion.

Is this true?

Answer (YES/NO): NO